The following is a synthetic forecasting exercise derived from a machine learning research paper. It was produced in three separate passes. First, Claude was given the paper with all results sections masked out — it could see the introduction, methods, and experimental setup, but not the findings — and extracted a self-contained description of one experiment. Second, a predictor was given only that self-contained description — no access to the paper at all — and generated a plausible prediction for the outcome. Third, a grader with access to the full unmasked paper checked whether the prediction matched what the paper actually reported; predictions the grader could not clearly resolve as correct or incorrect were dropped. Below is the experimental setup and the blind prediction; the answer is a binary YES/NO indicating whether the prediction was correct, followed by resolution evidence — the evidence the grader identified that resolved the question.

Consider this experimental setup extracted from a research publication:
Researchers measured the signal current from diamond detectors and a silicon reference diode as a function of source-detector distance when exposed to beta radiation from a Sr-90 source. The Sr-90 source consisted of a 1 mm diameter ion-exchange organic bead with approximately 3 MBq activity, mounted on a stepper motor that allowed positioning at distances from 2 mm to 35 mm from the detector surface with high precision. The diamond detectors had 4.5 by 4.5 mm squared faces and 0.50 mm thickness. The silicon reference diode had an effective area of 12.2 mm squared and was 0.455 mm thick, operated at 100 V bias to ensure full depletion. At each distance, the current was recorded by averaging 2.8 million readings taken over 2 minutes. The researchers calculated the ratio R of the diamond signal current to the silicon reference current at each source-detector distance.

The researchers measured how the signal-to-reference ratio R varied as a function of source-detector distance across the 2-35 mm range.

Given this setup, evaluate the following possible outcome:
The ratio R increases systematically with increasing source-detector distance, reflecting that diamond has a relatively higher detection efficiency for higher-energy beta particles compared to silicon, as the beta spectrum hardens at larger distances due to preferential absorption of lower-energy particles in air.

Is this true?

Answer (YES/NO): NO